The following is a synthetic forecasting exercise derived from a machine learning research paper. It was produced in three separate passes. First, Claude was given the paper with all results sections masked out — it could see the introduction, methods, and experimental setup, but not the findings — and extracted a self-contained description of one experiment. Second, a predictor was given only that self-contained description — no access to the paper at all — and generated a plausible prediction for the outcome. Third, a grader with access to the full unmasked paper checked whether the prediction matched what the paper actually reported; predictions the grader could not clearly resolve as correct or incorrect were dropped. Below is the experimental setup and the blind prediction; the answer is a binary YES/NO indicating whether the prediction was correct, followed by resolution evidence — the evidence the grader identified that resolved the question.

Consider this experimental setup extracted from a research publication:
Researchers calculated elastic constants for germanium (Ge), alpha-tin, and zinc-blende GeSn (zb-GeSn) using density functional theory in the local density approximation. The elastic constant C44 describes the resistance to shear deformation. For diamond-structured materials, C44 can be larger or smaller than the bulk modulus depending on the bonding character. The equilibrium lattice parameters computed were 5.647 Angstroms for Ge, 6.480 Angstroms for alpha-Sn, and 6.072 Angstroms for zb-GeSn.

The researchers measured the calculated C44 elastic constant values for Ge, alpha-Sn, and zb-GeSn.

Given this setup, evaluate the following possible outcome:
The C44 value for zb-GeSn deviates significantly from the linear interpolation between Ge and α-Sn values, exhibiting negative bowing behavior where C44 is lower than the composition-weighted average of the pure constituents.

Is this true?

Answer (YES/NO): YES